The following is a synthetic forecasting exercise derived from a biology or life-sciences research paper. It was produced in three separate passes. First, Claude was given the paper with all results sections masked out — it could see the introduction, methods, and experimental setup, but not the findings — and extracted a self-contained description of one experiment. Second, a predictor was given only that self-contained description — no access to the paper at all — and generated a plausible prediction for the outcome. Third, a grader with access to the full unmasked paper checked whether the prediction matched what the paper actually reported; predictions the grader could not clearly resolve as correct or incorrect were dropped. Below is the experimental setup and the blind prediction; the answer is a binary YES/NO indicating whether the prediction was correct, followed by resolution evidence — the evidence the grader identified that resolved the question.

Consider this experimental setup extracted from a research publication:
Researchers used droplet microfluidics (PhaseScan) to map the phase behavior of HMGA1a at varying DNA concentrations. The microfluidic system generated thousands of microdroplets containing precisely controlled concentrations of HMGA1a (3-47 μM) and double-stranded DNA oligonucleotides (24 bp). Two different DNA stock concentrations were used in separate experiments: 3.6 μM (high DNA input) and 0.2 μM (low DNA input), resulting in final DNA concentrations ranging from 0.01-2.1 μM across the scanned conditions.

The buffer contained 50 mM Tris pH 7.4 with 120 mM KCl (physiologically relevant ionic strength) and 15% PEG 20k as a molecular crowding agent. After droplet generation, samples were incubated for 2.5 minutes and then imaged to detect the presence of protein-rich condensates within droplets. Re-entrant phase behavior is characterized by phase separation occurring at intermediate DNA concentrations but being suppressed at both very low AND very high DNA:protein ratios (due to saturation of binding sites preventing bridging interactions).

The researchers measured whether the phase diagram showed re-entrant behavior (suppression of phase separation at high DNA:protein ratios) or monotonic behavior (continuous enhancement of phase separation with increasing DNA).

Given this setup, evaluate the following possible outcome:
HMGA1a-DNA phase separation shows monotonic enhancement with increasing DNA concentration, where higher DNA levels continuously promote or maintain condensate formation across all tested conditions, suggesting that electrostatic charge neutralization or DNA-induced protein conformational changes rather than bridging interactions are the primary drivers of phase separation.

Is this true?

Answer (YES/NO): NO